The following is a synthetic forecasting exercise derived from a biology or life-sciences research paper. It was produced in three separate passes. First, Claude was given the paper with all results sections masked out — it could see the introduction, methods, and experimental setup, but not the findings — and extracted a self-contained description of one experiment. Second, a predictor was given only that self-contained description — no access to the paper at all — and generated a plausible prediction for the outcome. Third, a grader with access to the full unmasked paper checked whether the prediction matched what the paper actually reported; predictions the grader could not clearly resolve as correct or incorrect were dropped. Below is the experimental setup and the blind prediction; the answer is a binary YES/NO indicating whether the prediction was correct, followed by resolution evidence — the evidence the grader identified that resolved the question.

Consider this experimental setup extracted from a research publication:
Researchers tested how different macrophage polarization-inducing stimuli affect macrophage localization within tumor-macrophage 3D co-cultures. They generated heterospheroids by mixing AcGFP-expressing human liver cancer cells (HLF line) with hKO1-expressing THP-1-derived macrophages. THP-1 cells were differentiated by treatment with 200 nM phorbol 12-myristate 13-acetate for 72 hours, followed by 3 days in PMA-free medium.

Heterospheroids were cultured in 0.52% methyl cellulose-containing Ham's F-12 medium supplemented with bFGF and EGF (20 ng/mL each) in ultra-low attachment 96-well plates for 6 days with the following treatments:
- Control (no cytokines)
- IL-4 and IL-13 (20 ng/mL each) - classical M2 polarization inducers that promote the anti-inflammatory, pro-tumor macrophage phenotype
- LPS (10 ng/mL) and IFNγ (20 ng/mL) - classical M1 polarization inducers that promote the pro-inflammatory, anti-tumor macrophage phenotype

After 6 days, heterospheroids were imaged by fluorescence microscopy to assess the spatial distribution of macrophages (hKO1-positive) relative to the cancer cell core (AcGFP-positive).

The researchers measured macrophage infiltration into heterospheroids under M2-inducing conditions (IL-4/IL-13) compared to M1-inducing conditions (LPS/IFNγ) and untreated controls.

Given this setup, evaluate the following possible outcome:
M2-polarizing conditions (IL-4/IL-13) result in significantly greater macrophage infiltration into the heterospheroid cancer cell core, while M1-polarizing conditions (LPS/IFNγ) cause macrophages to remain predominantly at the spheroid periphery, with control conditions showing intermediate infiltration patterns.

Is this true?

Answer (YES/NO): NO